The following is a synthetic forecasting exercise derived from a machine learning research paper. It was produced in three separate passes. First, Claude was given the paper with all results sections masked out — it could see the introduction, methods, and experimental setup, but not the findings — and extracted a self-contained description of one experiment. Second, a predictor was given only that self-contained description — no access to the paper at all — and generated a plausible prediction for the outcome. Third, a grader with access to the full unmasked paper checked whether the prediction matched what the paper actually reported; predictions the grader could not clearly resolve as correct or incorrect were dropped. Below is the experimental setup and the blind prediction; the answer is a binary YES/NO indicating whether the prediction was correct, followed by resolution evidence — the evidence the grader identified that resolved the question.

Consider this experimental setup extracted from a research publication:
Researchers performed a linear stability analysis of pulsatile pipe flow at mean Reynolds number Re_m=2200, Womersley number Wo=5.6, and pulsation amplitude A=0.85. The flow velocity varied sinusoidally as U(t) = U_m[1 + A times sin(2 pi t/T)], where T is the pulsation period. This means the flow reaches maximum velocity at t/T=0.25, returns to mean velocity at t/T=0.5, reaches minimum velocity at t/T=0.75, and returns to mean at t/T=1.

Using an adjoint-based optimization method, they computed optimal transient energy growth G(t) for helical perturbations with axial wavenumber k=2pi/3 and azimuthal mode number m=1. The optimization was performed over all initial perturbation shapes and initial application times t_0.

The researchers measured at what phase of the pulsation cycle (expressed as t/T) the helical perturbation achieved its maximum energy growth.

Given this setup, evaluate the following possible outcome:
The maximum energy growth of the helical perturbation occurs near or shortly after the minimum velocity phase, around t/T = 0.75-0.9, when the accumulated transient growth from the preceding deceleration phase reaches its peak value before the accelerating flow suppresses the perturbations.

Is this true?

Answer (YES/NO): YES